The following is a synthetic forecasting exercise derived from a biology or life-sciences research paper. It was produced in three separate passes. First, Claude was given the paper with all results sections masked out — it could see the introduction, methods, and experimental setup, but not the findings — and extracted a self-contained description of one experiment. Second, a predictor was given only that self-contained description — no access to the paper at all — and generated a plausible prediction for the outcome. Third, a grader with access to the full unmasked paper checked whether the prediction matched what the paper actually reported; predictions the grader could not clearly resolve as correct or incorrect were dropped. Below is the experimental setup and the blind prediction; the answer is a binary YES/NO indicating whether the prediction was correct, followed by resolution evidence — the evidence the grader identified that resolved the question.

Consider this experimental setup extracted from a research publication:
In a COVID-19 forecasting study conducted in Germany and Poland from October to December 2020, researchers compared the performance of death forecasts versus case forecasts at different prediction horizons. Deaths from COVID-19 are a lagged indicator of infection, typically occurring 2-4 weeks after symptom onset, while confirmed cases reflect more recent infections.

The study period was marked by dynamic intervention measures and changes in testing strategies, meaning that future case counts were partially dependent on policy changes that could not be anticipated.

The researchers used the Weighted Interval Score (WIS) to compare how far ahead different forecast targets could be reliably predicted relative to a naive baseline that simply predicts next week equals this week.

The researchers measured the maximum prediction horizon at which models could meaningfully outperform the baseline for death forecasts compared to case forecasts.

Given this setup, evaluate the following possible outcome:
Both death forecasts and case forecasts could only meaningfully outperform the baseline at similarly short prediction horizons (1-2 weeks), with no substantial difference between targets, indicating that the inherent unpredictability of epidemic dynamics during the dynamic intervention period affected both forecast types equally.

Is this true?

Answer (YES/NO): NO